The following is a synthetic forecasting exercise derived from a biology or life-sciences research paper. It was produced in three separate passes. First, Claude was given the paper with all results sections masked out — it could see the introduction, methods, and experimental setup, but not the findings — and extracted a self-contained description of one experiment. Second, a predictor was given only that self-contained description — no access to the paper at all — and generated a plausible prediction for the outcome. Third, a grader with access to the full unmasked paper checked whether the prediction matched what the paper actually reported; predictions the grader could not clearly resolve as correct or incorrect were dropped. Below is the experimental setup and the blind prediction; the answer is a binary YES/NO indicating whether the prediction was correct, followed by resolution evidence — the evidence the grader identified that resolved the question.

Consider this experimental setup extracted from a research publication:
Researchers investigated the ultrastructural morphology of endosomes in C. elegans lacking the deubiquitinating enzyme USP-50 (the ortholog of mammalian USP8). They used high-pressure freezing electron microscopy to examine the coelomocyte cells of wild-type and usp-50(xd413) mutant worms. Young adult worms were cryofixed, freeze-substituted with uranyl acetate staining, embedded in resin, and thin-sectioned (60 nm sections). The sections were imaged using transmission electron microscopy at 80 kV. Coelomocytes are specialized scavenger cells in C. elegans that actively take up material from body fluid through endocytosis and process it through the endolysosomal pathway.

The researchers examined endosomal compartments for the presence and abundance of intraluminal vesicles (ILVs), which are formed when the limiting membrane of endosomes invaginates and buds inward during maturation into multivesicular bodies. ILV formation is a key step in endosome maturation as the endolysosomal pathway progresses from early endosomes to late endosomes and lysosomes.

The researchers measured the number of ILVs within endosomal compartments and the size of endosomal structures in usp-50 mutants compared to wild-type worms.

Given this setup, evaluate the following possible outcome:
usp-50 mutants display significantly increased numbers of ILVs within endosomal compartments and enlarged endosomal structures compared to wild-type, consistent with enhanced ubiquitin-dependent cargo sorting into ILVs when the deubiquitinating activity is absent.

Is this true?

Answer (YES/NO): NO